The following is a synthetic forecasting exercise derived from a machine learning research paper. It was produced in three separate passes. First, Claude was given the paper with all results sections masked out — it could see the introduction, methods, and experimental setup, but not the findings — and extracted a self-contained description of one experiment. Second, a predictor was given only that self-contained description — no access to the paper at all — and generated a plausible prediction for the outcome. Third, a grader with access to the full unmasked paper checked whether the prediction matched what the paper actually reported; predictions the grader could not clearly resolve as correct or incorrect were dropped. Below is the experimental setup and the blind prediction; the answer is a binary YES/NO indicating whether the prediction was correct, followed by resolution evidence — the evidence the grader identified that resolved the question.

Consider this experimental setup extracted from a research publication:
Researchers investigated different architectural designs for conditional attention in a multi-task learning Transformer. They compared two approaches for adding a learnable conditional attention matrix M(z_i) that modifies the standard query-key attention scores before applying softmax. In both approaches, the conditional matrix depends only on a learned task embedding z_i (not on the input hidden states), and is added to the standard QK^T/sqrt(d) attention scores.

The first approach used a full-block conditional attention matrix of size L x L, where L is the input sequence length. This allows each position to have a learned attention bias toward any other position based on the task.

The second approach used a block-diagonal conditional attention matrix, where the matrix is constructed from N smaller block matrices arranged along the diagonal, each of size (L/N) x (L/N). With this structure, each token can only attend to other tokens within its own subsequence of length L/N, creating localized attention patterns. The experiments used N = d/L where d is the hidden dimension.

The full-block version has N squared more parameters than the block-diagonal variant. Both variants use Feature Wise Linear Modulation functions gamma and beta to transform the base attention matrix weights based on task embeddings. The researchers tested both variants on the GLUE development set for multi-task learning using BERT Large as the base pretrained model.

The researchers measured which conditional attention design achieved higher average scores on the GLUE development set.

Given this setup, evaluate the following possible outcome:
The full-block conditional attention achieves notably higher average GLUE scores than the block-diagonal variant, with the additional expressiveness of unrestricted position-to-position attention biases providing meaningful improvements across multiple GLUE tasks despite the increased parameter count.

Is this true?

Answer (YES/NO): NO